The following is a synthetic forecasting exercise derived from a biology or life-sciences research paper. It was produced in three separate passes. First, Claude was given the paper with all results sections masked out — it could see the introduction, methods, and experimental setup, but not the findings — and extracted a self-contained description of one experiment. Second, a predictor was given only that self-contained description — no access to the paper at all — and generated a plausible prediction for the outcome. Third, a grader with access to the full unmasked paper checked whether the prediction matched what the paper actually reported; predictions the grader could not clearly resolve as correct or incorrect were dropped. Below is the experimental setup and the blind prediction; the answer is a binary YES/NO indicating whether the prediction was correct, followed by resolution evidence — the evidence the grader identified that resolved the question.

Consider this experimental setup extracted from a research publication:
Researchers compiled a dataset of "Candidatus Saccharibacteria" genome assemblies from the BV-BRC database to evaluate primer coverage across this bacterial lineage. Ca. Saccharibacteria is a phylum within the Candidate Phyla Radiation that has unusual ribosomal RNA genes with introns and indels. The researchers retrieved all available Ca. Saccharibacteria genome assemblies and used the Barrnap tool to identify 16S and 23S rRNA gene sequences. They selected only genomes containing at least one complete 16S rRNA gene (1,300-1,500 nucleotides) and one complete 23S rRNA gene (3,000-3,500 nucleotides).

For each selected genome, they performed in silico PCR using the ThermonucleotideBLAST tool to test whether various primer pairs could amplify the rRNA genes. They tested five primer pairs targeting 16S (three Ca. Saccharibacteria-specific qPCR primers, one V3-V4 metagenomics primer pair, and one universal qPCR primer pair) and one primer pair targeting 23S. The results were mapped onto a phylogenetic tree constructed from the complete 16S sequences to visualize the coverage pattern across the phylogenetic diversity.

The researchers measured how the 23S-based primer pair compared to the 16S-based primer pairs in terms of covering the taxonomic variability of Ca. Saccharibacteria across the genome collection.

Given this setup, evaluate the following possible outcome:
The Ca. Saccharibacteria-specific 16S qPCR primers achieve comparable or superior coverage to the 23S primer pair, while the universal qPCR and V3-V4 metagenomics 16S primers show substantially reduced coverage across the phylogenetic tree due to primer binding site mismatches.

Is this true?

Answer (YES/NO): NO